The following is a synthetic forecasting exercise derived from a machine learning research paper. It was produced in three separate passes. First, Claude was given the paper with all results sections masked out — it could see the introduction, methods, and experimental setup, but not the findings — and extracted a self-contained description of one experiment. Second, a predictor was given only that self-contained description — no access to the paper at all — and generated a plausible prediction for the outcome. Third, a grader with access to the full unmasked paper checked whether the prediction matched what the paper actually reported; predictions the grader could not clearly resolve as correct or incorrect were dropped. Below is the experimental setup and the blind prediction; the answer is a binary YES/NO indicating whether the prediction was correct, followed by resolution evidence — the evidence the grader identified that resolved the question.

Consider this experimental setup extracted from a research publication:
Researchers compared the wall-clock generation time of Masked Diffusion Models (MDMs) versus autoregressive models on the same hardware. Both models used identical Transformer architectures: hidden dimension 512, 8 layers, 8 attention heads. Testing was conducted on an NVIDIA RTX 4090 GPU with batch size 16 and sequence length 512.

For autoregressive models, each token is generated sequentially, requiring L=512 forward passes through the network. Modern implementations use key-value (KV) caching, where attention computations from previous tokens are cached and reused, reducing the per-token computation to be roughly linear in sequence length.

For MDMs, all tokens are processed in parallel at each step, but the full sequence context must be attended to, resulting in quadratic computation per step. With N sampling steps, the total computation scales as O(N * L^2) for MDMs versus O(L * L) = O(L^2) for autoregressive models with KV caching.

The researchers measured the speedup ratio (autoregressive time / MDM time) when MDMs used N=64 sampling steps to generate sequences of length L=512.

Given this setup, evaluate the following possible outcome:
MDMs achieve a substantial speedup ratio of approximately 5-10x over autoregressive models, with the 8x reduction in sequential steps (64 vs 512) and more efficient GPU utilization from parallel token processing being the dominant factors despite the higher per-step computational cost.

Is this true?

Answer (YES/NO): NO